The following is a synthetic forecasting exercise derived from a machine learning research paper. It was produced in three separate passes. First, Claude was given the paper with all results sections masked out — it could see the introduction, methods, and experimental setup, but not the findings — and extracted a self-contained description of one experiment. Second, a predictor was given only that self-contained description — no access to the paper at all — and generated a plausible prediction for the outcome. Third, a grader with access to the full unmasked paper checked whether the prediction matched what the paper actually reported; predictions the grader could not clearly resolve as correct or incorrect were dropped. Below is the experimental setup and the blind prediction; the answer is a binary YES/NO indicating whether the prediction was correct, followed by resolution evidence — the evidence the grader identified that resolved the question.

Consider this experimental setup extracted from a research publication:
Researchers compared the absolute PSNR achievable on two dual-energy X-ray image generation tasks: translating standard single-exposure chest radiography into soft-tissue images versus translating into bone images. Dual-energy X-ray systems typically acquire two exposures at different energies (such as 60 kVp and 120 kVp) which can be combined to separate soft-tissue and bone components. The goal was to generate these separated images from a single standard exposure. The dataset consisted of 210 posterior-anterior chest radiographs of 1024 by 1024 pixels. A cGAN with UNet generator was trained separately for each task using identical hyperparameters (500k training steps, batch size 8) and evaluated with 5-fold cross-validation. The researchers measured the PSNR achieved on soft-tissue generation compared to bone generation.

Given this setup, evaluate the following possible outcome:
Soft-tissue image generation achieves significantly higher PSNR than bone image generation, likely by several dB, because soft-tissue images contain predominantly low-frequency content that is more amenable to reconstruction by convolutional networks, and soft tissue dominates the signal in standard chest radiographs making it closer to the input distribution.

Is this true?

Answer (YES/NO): NO